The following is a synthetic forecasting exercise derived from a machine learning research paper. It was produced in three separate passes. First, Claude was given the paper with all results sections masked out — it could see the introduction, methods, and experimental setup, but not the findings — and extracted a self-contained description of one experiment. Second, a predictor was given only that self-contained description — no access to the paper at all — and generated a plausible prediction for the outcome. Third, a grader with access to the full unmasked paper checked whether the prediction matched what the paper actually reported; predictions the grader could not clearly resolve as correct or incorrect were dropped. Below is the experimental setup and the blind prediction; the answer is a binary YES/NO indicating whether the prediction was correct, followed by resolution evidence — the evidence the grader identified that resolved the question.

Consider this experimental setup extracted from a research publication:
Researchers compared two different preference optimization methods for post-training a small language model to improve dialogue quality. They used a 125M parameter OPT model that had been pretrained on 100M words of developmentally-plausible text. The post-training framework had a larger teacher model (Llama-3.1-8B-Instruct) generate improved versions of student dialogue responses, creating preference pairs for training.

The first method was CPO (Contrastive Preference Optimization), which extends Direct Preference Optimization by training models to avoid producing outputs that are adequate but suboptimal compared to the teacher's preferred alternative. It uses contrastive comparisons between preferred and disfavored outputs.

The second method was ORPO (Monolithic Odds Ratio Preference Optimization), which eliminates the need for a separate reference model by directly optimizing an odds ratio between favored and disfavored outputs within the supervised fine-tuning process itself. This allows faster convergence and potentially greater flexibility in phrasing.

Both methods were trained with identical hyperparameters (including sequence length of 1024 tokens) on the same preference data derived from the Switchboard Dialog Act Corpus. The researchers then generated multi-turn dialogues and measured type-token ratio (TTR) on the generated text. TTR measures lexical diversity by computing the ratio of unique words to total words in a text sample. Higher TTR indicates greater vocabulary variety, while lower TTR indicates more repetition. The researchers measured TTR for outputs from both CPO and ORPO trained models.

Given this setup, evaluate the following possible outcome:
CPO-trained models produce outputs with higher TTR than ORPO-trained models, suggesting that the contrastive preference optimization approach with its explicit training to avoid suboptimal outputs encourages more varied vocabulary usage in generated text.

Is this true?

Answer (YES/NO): YES